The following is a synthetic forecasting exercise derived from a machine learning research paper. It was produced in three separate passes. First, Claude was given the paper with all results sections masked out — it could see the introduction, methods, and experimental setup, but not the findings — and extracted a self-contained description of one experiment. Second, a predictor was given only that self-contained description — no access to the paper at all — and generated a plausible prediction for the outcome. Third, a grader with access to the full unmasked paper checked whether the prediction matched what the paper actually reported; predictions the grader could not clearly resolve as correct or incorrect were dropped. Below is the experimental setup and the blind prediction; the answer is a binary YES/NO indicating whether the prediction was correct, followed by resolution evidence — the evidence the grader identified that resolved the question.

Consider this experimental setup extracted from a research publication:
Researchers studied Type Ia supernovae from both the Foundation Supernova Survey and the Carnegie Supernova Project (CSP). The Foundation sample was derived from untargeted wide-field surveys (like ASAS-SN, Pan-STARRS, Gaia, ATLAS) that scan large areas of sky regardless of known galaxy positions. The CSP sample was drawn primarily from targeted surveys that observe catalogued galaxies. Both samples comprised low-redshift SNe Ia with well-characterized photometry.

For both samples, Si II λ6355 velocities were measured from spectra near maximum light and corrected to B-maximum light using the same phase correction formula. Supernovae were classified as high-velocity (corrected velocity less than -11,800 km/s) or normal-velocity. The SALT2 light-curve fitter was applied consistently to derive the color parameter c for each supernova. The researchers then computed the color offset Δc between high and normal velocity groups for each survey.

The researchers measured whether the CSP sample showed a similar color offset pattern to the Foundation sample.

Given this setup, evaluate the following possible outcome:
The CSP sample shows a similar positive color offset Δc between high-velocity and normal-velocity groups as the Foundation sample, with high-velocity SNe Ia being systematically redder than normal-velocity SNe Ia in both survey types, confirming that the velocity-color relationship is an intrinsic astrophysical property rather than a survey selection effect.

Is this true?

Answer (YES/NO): NO